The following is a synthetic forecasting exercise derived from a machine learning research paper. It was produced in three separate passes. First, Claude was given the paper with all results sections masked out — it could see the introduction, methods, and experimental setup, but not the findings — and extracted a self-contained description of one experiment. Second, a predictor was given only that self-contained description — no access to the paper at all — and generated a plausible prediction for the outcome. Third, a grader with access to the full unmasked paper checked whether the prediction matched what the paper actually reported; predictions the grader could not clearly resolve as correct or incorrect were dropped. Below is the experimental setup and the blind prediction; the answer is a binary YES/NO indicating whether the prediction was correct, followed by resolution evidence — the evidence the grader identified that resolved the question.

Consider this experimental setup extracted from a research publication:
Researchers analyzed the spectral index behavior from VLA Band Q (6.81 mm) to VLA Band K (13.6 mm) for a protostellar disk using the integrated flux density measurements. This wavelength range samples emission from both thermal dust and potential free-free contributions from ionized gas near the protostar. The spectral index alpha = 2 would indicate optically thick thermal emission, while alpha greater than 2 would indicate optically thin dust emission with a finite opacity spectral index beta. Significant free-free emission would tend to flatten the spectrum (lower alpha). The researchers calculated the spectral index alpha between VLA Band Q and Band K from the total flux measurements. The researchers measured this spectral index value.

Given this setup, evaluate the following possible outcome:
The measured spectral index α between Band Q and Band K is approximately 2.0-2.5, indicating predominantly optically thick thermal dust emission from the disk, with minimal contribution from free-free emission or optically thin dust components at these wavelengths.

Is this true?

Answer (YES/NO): NO